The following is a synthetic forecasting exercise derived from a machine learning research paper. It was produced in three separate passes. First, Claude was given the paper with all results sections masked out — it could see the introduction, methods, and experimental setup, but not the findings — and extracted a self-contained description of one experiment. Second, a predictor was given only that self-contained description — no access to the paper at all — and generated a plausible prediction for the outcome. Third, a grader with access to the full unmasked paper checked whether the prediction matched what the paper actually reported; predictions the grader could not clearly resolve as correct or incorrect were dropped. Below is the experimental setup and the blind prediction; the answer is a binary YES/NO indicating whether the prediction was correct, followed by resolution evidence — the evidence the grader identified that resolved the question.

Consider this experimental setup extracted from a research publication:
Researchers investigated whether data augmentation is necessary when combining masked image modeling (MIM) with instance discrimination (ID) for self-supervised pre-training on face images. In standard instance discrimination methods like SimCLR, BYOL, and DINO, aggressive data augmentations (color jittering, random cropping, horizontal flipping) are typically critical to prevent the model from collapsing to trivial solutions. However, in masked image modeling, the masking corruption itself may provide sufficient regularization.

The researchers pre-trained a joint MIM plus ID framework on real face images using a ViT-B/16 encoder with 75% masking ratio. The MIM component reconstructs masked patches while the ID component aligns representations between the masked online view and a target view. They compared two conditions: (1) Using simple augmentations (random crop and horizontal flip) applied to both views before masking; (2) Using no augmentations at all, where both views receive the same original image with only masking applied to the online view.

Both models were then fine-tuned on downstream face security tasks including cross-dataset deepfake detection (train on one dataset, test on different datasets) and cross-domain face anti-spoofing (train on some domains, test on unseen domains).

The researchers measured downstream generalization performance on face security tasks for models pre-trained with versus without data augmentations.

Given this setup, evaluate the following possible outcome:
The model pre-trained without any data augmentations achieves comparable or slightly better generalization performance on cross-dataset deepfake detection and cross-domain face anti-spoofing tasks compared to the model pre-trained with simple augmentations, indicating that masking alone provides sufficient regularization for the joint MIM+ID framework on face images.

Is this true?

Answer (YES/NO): YES